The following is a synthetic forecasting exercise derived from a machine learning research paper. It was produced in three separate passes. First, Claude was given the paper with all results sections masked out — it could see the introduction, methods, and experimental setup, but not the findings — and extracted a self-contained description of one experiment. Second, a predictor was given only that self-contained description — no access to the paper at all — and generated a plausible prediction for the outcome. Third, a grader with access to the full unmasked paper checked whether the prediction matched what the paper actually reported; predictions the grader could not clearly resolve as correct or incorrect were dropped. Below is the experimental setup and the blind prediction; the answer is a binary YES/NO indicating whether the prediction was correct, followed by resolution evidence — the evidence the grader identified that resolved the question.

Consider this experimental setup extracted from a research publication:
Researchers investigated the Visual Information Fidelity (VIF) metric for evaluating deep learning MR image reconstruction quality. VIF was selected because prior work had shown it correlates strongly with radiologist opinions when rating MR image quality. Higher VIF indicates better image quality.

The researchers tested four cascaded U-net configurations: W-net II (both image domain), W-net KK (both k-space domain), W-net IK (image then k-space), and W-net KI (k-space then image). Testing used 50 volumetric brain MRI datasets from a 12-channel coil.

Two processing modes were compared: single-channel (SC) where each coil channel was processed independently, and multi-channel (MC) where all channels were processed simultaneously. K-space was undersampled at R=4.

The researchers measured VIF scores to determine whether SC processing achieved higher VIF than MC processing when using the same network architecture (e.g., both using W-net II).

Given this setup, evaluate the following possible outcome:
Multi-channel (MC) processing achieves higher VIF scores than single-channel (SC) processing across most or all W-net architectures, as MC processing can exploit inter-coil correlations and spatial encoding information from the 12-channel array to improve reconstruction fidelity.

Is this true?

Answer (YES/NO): YES